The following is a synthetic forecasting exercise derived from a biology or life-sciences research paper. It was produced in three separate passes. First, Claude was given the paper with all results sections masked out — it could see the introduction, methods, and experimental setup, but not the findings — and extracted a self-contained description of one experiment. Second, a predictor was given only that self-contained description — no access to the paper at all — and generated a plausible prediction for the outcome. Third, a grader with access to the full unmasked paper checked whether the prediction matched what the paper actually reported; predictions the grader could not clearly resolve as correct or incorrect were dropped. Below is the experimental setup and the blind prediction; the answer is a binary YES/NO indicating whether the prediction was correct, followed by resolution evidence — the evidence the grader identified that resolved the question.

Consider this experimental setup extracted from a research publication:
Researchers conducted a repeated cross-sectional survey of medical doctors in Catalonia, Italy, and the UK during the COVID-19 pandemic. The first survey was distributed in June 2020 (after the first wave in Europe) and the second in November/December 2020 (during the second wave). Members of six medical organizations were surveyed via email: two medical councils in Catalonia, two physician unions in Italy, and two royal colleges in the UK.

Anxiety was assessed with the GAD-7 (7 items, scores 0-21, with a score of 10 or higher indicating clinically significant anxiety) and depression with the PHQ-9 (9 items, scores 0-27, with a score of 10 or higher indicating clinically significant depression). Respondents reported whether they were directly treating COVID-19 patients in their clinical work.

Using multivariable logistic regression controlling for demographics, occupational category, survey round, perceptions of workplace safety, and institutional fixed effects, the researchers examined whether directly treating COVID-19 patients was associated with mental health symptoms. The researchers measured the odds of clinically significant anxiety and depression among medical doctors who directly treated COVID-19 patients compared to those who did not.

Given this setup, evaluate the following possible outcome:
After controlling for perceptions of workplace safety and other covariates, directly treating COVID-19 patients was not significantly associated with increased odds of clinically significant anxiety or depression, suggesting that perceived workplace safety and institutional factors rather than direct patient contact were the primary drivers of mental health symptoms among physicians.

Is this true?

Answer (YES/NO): NO